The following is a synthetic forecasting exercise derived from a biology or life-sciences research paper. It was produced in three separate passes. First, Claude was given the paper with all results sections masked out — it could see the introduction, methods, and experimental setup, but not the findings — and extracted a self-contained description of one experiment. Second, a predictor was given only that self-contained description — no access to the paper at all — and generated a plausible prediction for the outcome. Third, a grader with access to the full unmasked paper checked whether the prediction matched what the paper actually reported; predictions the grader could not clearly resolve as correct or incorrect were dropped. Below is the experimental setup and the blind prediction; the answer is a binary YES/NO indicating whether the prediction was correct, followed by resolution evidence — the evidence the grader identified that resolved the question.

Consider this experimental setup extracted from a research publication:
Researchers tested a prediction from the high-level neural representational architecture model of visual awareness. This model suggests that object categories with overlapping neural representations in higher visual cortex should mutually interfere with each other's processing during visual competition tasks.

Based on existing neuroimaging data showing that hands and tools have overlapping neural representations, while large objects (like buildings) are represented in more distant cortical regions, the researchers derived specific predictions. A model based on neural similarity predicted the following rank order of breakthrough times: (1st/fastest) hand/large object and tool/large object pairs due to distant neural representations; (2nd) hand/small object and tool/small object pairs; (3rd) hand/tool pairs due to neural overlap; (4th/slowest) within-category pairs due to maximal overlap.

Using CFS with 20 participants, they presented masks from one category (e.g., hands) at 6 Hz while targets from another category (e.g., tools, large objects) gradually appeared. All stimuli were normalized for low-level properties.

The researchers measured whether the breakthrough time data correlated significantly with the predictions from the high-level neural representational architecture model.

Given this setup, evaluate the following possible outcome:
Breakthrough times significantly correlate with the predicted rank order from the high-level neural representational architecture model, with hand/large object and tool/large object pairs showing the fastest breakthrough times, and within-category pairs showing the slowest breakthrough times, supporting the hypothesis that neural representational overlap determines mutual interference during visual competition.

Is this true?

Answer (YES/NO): NO